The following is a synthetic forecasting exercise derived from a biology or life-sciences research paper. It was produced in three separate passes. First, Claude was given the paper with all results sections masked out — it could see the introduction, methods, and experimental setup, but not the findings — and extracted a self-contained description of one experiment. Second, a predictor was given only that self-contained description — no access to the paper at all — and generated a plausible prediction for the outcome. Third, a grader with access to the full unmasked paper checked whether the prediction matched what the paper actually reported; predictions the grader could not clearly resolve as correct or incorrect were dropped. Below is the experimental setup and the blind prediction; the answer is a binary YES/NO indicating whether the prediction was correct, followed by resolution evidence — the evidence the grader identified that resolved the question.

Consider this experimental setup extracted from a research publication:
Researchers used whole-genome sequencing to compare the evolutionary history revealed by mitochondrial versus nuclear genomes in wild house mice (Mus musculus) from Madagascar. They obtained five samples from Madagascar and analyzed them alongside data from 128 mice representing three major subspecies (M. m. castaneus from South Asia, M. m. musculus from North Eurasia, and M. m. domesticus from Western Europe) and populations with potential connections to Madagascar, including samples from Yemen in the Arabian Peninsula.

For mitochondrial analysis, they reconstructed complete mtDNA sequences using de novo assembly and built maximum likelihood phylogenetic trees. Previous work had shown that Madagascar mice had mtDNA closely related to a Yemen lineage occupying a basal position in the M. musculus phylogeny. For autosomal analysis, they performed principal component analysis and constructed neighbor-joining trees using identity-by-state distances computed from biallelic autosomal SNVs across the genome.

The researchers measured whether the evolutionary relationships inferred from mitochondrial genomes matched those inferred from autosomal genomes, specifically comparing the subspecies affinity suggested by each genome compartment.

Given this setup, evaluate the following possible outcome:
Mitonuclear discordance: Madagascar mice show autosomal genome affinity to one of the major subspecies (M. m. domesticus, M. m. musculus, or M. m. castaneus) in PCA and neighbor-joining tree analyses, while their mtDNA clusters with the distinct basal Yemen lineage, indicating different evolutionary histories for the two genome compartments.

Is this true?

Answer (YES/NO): YES